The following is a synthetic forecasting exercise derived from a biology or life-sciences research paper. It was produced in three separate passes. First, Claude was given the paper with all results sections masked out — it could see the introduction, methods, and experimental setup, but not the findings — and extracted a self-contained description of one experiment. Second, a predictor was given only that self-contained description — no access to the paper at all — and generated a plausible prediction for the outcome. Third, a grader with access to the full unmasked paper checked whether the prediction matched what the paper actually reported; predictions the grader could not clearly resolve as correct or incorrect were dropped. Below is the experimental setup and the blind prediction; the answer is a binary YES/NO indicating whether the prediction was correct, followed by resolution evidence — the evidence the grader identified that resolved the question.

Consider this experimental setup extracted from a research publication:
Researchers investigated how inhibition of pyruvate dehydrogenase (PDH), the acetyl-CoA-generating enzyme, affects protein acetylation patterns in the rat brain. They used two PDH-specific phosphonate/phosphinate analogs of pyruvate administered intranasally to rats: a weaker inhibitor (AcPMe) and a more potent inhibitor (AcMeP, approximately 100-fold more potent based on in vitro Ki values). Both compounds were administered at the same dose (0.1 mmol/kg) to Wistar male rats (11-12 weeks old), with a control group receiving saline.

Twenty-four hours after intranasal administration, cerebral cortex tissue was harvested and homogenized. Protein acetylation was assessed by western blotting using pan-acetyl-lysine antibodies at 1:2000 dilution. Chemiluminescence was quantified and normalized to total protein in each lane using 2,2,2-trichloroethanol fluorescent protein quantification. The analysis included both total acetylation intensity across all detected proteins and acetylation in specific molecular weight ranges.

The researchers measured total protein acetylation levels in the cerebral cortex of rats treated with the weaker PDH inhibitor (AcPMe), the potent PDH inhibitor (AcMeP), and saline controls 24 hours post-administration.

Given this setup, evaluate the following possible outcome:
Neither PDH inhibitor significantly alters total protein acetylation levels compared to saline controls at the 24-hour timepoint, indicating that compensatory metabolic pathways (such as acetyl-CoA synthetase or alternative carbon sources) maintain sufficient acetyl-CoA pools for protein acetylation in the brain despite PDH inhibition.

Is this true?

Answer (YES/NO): YES